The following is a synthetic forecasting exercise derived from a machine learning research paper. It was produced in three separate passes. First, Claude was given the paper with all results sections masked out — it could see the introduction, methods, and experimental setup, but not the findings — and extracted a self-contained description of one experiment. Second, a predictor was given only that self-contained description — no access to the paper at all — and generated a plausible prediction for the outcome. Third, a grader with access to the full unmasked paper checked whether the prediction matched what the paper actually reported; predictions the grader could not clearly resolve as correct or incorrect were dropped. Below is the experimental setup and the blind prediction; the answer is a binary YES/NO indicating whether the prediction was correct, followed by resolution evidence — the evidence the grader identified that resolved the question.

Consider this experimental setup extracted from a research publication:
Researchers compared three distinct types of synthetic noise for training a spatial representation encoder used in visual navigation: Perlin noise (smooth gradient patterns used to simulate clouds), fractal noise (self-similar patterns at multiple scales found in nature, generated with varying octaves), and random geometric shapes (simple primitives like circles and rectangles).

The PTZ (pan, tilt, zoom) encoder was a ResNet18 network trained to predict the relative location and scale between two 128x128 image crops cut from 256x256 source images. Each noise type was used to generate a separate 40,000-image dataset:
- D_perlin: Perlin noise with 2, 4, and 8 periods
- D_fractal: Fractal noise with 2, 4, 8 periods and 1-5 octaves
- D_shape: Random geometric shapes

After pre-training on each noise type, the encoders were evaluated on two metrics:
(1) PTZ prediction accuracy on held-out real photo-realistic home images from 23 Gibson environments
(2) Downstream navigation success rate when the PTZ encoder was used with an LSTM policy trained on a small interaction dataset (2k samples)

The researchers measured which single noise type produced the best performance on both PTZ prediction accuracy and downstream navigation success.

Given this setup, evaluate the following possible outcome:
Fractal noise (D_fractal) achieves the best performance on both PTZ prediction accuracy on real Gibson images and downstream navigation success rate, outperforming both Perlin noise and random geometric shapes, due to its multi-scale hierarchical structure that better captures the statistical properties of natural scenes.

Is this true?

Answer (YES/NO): YES